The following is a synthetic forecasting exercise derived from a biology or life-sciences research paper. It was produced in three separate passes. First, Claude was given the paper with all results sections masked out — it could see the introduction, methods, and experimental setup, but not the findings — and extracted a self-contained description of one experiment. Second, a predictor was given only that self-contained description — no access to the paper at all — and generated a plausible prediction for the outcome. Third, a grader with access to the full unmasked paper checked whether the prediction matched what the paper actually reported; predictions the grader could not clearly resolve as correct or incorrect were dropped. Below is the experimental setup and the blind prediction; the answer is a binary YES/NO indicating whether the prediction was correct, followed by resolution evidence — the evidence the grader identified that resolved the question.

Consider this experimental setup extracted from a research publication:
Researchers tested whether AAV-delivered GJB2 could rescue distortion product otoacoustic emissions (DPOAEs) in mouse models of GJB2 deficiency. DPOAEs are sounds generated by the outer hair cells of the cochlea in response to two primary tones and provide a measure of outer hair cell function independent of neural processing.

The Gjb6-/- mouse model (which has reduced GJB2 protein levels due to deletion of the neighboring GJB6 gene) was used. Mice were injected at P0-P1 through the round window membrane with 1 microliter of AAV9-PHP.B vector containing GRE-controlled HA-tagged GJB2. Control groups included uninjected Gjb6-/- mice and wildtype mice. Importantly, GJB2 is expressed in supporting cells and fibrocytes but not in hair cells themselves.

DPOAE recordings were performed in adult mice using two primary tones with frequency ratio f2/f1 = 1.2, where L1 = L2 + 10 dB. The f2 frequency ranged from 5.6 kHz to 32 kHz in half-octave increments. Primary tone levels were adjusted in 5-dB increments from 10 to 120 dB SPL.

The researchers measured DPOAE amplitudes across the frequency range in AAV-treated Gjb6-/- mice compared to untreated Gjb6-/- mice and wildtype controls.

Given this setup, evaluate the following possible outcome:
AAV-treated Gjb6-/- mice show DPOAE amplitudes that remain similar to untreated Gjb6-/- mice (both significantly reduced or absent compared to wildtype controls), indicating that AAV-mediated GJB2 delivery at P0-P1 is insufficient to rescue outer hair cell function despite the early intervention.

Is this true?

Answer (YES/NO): NO